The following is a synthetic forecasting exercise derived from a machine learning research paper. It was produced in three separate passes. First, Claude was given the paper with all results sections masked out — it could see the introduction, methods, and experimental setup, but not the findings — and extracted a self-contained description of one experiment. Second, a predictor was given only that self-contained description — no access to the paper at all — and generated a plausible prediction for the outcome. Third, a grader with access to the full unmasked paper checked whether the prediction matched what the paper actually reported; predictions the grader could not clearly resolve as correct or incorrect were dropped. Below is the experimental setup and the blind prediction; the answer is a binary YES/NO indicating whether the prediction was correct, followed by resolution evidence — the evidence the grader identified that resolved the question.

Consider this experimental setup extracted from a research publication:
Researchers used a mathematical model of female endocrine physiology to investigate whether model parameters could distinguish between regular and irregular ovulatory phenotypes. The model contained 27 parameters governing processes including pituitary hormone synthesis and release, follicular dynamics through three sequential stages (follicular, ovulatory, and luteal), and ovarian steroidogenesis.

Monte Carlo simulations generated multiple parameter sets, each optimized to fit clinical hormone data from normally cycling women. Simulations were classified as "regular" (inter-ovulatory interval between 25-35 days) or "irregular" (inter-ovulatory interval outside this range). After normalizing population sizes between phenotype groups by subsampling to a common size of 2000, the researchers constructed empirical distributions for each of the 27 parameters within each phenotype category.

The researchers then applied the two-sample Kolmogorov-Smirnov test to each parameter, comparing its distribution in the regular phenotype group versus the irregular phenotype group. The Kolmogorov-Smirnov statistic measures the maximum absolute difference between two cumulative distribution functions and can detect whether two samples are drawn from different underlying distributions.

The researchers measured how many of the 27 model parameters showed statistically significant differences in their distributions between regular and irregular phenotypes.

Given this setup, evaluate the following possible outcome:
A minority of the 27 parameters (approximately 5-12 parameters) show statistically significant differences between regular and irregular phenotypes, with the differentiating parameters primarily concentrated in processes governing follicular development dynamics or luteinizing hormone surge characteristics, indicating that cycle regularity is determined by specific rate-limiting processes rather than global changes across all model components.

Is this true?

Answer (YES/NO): YES